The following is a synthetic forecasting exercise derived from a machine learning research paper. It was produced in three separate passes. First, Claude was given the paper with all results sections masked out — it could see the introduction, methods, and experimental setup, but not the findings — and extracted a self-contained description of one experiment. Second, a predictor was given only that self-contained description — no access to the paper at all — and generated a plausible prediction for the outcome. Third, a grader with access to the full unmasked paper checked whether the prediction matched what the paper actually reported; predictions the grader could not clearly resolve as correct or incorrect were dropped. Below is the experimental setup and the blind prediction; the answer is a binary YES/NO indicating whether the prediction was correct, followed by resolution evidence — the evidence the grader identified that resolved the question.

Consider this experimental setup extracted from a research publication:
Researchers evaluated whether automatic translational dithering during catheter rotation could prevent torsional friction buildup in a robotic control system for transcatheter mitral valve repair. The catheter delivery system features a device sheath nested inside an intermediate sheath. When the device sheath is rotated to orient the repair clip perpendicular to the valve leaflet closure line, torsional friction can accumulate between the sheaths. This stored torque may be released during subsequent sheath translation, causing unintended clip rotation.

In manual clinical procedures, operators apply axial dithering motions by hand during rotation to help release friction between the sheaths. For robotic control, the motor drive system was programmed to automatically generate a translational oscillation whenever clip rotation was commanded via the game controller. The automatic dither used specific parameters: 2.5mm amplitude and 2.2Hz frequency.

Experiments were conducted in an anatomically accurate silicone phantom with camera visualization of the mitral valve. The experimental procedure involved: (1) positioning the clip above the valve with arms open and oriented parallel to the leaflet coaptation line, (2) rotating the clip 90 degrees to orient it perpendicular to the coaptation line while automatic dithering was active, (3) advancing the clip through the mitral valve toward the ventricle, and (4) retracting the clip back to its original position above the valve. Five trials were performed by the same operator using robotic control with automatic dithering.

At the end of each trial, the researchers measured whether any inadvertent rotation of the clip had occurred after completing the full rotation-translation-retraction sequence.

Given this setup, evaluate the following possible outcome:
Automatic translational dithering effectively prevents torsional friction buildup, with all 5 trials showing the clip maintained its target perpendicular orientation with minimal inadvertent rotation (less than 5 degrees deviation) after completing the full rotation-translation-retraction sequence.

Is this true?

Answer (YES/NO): NO